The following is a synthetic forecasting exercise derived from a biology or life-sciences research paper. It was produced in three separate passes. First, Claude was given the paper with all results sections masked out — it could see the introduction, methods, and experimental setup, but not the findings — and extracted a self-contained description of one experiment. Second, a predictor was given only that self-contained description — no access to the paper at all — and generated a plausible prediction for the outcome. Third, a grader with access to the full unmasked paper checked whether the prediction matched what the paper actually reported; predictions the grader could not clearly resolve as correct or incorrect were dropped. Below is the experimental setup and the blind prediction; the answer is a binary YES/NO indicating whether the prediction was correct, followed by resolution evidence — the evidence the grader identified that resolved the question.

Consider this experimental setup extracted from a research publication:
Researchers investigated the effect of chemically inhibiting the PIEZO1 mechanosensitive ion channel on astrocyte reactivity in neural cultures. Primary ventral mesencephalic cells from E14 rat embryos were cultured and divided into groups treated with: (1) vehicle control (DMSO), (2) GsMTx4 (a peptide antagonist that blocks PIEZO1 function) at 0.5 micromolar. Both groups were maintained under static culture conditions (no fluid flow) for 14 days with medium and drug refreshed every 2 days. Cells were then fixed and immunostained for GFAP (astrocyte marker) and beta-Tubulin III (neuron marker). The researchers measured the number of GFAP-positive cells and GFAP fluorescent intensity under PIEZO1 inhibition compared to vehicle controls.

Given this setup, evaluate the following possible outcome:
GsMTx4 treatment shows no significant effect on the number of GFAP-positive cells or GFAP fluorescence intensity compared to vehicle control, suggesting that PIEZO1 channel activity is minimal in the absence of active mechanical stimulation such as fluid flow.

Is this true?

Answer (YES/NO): NO